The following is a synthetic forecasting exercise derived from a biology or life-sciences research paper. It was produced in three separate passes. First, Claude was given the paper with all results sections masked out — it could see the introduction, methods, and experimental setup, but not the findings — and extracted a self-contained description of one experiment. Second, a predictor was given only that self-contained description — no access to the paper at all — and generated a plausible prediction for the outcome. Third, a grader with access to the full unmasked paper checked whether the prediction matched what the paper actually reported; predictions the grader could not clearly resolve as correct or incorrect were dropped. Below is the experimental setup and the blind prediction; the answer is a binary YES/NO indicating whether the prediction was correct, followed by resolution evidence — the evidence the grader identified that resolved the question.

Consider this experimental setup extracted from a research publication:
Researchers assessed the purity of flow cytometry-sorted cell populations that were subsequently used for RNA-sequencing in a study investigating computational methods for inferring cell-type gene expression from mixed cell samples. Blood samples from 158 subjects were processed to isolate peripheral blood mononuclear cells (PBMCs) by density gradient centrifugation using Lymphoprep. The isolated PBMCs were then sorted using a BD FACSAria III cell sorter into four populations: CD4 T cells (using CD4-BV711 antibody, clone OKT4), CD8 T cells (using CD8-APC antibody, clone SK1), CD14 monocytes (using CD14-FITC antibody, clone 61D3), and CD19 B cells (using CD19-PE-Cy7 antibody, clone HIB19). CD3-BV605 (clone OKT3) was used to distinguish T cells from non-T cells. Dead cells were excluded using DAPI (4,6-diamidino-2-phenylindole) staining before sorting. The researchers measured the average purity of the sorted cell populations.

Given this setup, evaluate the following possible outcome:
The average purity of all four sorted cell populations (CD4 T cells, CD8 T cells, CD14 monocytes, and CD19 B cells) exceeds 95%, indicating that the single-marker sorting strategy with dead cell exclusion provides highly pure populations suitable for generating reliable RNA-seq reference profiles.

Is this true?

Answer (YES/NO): NO